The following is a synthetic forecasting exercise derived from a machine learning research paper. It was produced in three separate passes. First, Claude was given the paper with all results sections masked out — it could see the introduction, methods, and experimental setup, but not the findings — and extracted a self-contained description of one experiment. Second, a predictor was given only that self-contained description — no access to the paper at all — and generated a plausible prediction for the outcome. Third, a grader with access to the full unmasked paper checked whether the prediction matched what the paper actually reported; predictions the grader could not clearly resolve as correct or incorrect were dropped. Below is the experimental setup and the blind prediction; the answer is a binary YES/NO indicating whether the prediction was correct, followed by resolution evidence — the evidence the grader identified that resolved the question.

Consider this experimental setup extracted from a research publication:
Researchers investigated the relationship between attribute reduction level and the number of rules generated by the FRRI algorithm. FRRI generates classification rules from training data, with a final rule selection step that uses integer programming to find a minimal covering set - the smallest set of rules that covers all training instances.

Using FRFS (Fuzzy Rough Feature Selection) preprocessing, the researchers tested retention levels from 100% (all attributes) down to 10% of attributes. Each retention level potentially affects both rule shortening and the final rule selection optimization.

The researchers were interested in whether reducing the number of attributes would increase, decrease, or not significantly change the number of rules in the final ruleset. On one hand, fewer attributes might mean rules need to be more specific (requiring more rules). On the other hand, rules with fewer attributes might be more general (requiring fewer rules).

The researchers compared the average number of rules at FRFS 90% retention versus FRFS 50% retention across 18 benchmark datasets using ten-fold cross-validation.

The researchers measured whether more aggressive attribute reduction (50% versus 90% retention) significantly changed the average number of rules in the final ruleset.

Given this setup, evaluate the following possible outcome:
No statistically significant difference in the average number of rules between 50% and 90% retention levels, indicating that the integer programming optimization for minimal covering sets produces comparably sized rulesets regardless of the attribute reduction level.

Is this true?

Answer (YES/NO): NO